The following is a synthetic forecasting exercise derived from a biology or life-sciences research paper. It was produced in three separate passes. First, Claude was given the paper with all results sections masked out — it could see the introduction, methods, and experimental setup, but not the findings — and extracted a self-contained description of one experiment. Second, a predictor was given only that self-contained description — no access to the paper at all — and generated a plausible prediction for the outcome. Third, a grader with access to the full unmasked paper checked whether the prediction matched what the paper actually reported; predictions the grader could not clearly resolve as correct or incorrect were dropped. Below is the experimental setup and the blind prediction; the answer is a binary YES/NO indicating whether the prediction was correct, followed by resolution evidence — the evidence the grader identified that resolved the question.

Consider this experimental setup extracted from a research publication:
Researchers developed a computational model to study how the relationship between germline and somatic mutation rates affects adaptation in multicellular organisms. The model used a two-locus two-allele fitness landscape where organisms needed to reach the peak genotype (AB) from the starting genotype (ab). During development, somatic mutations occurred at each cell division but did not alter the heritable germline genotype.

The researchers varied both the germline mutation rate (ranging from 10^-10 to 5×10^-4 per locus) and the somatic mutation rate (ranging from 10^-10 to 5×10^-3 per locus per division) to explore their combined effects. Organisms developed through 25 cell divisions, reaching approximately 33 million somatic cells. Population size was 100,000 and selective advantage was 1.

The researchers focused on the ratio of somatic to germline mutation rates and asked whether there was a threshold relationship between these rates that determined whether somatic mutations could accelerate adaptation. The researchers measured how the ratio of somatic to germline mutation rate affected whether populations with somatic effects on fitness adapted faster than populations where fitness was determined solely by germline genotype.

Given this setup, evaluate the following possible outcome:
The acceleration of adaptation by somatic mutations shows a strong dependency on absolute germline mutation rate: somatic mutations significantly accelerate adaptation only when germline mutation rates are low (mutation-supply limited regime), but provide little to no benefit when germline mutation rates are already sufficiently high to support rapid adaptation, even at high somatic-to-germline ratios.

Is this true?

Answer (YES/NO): NO